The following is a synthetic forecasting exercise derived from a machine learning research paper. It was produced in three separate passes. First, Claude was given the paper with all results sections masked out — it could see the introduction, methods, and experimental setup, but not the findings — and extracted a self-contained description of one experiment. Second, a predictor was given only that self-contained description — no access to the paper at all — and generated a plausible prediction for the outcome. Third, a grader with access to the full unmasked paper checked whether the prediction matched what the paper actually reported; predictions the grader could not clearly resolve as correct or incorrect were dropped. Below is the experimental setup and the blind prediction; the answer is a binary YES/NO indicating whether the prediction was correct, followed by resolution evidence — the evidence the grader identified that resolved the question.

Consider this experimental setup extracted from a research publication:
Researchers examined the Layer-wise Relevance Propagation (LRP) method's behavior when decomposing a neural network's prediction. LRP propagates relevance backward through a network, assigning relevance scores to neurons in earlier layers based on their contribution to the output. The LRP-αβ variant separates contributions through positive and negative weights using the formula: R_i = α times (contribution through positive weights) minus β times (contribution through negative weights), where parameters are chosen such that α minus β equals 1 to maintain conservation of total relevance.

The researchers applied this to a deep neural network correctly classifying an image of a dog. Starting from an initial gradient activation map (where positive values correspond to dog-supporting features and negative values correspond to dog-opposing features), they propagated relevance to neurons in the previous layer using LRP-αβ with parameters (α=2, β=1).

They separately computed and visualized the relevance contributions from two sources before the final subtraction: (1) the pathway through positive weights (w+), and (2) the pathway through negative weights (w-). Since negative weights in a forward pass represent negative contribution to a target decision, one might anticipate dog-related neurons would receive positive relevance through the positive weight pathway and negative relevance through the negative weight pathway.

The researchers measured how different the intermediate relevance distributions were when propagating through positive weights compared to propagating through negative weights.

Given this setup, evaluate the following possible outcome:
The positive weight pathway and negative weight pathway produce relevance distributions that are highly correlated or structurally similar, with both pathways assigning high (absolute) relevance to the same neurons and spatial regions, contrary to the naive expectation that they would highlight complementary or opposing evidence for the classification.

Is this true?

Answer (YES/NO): YES